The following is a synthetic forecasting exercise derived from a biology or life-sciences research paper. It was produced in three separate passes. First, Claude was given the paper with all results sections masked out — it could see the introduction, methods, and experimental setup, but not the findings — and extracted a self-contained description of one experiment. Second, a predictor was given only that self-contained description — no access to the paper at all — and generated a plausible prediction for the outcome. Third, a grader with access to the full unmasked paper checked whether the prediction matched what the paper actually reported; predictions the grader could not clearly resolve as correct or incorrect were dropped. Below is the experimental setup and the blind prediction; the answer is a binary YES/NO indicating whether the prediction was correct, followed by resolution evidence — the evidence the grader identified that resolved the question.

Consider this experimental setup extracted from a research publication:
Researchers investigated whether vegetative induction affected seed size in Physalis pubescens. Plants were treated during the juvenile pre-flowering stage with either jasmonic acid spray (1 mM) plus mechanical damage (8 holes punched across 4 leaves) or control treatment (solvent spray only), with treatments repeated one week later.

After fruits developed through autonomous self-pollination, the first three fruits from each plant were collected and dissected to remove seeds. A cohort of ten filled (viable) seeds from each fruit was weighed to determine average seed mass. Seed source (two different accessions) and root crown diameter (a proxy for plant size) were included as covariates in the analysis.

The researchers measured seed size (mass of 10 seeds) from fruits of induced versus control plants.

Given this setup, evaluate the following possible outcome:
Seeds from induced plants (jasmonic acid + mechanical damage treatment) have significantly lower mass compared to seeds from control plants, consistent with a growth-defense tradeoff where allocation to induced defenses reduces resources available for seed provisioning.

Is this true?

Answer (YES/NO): NO